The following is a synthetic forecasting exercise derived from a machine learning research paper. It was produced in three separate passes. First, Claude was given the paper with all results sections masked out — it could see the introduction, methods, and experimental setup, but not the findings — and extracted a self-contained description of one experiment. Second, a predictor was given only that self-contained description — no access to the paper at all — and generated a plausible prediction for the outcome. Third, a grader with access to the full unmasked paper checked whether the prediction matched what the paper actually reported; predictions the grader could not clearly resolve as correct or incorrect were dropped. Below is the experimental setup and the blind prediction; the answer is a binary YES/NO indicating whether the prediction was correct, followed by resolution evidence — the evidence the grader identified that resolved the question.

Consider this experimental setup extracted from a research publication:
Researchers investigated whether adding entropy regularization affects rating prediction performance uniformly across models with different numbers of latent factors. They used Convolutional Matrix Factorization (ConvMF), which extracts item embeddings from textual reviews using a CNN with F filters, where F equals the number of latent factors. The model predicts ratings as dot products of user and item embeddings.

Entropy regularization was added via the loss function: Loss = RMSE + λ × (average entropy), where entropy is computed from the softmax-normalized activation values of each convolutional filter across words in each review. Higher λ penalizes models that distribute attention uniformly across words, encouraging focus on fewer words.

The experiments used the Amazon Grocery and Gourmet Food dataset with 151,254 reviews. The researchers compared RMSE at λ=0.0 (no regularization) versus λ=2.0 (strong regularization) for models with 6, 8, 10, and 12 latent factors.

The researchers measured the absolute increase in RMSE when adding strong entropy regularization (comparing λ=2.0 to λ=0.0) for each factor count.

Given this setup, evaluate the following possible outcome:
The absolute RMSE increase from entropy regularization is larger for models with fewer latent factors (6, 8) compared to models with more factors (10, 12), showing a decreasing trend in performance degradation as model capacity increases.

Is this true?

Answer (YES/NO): NO